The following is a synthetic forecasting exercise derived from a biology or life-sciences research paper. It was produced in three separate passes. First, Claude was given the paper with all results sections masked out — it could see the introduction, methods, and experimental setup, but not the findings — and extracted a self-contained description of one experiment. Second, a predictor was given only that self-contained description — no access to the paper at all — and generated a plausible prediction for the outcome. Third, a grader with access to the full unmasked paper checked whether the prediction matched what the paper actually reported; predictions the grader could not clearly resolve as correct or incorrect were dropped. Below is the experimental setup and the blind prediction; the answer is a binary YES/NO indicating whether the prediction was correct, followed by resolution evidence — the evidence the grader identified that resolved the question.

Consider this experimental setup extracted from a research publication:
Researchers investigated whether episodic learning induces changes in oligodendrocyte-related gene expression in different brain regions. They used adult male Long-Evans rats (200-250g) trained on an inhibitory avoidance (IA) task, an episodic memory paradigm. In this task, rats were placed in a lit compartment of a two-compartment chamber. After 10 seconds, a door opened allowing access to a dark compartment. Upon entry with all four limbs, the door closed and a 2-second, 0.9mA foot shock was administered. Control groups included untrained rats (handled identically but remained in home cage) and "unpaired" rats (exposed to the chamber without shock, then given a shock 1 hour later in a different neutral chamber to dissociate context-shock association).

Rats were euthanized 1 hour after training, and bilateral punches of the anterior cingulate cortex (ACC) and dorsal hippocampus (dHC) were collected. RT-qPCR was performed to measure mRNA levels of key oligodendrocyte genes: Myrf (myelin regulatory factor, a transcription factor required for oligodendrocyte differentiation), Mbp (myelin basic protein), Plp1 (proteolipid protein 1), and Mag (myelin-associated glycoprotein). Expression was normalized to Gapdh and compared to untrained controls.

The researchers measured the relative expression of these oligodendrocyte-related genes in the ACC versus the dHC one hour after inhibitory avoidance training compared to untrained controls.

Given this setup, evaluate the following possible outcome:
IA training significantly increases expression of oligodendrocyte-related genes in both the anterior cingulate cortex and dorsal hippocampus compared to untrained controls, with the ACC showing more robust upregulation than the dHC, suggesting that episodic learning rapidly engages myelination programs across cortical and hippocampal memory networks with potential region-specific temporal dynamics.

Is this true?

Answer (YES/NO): NO